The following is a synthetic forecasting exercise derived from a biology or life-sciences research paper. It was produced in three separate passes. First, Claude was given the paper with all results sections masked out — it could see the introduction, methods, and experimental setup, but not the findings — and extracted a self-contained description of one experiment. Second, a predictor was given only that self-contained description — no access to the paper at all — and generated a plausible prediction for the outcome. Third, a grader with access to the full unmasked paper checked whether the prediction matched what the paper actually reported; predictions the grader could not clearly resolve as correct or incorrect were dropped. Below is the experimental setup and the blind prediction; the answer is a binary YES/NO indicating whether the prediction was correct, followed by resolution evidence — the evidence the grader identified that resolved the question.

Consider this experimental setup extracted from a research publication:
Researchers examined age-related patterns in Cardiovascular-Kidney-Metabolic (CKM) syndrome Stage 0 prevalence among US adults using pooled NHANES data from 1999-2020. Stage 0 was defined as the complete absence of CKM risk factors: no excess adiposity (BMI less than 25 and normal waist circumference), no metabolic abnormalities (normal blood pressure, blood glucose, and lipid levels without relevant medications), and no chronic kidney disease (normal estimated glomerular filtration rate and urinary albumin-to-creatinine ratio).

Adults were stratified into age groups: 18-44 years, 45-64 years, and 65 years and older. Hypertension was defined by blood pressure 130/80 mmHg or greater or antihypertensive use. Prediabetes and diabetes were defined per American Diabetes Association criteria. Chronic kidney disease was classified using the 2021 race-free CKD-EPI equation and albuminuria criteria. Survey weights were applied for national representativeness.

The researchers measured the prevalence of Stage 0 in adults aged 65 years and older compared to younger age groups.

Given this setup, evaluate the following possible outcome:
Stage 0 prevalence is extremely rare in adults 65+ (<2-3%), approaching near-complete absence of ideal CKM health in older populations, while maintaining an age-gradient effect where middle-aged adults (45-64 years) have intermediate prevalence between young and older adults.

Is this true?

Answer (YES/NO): YES